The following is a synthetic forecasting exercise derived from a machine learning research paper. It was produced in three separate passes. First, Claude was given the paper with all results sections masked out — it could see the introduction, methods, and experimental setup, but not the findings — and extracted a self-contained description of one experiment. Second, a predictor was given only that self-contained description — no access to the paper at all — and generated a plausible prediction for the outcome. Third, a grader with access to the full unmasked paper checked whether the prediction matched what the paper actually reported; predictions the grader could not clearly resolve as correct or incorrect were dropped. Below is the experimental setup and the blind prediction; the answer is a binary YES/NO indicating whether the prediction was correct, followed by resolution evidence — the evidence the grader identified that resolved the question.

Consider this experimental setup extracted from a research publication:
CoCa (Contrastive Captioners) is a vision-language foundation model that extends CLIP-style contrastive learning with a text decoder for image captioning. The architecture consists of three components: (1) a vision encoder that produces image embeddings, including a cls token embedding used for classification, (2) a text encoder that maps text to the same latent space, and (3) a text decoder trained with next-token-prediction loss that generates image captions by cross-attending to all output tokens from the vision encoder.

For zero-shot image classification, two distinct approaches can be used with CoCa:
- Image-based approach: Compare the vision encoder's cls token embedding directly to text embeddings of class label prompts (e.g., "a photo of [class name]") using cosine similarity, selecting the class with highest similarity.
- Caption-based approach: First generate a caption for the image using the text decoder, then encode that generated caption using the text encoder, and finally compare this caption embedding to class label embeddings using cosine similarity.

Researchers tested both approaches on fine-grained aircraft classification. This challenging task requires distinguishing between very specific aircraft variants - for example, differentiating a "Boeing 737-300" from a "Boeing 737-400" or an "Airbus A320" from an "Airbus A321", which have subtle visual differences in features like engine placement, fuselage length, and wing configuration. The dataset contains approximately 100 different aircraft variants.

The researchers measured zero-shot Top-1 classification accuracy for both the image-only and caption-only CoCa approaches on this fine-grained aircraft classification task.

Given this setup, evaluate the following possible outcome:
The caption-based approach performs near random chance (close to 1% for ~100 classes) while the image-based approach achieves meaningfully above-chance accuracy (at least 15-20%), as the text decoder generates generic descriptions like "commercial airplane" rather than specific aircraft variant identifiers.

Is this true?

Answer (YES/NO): NO